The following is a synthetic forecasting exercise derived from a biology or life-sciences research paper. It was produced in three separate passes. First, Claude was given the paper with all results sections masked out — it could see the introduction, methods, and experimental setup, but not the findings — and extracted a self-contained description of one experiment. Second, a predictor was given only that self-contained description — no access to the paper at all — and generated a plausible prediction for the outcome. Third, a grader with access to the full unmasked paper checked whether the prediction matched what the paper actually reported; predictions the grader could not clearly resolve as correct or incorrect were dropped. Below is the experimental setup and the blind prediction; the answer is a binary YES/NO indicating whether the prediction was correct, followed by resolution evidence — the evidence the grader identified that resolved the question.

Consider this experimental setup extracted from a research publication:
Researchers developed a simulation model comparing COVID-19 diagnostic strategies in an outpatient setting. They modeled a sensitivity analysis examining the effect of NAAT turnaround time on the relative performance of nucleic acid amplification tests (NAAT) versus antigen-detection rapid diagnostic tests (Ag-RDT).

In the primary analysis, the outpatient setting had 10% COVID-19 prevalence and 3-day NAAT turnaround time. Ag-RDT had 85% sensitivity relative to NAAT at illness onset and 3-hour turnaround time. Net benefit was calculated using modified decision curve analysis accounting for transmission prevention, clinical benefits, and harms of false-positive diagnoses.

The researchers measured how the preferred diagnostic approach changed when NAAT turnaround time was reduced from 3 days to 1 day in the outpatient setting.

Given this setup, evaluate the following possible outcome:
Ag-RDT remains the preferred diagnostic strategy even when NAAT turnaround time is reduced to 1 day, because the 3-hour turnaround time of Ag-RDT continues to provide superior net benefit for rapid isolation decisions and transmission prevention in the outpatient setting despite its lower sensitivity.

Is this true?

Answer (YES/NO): NO